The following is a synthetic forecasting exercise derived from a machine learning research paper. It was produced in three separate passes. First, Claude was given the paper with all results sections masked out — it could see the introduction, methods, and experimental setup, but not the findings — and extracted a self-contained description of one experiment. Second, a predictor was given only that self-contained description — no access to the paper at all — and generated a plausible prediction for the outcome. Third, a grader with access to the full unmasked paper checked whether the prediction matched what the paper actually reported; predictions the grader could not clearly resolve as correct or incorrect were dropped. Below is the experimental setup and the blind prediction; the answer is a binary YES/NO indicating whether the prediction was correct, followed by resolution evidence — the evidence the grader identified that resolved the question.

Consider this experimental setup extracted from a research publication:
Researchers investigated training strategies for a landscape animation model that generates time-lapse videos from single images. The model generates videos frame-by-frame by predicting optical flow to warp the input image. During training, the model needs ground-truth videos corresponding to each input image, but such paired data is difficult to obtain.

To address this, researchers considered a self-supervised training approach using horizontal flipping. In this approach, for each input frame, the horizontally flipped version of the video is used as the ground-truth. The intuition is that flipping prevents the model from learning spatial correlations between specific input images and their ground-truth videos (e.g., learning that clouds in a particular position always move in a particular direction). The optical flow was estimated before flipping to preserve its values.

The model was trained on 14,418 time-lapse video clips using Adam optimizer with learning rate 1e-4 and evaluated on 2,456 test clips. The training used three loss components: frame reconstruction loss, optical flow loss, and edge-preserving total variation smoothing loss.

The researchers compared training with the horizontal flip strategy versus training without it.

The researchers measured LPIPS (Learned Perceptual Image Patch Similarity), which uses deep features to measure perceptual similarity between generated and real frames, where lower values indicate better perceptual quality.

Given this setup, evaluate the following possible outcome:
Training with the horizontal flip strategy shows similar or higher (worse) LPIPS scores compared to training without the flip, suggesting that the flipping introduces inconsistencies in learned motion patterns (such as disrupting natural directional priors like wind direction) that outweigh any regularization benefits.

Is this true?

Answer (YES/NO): NO